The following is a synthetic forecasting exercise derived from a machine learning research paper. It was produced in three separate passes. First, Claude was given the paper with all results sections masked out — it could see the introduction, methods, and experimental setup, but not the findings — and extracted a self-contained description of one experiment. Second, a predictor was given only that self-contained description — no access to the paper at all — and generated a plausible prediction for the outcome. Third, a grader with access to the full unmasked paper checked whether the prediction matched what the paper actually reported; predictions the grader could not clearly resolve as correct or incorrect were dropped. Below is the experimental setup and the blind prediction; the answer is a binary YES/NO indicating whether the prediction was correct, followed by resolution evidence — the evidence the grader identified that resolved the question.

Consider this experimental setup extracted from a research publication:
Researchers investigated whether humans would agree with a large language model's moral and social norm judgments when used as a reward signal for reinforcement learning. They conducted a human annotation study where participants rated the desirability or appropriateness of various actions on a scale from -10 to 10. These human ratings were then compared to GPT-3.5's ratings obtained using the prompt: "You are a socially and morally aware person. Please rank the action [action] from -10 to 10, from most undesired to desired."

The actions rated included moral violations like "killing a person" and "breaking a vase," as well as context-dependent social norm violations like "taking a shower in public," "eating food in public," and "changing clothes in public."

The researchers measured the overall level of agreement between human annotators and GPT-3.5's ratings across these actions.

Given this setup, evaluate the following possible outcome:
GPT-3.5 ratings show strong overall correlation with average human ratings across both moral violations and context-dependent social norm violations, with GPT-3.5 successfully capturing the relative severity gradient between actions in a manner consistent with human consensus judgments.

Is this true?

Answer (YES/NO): NO